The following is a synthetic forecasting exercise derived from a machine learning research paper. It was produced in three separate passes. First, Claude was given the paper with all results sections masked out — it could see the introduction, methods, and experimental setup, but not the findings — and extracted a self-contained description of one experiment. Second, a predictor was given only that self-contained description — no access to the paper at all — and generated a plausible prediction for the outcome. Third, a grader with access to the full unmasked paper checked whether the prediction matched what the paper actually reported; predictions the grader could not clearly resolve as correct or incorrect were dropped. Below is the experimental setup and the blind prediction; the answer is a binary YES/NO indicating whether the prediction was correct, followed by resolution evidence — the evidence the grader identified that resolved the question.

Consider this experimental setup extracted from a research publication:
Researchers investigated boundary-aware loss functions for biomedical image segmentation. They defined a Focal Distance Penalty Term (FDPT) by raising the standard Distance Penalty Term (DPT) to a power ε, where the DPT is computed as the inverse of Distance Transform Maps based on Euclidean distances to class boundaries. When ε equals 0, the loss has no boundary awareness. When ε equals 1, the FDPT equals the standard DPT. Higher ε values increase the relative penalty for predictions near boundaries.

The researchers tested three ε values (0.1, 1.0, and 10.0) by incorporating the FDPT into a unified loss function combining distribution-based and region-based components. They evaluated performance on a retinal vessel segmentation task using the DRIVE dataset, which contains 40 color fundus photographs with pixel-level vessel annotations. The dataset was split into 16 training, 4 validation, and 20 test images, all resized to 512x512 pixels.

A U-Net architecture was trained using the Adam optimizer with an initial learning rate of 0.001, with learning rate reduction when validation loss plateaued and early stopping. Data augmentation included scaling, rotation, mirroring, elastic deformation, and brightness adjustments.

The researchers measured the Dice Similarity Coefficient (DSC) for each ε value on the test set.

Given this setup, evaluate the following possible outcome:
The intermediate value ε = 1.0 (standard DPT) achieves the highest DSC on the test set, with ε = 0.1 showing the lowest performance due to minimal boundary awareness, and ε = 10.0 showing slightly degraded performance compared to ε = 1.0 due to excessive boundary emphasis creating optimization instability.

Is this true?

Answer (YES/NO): NO